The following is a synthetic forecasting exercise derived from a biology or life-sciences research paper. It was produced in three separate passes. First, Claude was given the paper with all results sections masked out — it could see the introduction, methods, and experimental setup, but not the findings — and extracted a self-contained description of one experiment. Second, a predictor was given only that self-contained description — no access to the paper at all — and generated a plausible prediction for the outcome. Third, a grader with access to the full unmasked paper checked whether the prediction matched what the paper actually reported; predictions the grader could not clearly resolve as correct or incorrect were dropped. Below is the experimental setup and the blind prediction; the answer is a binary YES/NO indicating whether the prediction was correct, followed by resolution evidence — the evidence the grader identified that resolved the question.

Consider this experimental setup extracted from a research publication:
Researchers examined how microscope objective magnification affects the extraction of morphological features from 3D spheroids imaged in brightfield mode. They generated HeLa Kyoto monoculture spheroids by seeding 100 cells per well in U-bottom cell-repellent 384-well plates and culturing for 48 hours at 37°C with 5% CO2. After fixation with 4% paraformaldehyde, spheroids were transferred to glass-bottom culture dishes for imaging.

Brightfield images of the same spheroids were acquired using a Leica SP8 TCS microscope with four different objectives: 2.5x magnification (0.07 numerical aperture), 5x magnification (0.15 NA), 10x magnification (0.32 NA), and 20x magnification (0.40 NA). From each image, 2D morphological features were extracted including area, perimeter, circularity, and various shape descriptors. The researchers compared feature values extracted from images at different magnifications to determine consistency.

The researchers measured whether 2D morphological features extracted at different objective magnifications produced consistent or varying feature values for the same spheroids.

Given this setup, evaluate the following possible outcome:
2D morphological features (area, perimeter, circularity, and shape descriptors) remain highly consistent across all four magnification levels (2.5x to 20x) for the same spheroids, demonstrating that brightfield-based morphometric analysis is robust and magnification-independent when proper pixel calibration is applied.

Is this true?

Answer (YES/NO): NO